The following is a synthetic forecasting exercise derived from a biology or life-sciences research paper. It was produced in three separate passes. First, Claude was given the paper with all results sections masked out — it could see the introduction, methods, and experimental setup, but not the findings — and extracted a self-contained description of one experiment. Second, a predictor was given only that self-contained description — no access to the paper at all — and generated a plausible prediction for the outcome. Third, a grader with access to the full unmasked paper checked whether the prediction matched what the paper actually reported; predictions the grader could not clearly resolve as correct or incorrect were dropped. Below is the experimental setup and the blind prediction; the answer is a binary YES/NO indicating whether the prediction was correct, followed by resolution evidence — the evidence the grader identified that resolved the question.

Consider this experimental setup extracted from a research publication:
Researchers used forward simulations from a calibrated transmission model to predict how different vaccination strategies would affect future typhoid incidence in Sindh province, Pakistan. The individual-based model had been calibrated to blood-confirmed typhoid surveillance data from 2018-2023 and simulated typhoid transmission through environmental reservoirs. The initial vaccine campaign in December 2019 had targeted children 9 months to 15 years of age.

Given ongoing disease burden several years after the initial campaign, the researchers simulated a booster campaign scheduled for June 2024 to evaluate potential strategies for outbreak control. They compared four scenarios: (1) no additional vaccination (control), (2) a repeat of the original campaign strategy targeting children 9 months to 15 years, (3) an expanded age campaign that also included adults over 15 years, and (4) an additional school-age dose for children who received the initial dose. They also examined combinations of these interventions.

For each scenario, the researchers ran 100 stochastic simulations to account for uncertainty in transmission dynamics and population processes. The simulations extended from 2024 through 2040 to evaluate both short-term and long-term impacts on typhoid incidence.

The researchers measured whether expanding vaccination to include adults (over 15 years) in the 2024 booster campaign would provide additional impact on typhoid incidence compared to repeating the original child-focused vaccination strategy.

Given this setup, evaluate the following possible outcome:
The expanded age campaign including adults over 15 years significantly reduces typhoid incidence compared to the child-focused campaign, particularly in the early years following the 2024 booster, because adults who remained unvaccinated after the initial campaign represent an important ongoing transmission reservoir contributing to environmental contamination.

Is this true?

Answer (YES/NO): NO